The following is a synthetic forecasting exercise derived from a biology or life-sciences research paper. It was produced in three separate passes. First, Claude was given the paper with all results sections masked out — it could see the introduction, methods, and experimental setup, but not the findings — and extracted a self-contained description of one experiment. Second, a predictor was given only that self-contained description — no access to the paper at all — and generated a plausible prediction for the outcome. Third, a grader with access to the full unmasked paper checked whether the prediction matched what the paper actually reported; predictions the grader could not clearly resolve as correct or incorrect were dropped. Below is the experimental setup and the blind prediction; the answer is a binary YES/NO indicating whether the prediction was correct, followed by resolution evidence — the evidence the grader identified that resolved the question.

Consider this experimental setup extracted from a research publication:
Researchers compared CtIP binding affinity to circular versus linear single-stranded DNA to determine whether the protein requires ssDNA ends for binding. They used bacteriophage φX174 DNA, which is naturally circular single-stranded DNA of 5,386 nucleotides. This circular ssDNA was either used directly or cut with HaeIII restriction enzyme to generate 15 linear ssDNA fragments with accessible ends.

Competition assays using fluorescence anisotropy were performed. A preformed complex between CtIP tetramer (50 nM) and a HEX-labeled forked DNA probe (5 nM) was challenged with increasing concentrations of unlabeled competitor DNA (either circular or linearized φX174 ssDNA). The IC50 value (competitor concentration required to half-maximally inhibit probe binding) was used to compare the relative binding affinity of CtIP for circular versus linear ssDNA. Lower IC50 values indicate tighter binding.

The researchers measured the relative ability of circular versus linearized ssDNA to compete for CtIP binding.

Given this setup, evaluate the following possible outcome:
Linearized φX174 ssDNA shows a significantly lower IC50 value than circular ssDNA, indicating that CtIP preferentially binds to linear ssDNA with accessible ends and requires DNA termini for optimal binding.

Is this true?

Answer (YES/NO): NO